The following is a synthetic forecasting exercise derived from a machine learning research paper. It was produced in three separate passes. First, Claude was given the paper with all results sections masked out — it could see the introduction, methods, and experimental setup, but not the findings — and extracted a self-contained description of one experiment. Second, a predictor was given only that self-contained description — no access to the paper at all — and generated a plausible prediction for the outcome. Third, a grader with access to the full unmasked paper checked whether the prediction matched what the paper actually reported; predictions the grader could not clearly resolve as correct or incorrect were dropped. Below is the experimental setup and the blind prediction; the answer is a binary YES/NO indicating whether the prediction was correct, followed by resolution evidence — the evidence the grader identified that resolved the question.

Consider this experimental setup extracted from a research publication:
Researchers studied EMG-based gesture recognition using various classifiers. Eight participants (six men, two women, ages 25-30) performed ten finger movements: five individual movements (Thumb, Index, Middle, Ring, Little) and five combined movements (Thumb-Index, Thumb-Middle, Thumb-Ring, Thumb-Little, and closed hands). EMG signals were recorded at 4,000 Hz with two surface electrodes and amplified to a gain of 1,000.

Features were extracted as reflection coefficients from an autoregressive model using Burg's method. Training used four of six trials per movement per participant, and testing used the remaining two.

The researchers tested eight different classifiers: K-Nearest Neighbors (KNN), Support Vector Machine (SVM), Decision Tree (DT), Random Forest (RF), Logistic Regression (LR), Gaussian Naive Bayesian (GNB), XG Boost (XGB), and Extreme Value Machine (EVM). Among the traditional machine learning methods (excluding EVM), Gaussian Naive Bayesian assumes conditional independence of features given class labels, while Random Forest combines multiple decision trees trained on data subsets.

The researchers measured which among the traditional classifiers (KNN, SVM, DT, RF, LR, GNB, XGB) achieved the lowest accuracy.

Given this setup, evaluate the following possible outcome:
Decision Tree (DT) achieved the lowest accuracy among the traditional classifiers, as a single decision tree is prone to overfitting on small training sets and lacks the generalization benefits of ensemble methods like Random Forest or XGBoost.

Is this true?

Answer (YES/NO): NO